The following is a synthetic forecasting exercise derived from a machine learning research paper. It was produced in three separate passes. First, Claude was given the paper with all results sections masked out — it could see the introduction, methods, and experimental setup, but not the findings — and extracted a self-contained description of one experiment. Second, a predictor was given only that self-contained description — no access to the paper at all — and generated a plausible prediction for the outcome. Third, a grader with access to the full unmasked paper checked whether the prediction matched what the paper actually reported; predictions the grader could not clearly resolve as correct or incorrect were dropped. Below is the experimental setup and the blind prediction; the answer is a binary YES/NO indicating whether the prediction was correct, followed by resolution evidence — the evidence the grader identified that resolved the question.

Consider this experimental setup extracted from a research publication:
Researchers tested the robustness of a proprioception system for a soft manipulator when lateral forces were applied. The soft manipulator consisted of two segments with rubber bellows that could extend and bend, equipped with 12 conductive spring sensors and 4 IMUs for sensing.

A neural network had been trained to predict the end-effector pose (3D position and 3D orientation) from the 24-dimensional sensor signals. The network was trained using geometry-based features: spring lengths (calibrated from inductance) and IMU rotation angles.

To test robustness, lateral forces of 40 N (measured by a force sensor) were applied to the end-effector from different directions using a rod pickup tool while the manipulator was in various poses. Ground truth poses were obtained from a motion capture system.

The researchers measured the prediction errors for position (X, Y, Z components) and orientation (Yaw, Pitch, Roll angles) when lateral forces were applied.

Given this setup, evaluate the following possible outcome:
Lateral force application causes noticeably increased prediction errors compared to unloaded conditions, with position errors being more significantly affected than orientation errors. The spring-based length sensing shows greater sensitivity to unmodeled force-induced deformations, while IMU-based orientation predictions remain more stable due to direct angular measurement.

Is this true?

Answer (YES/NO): NO